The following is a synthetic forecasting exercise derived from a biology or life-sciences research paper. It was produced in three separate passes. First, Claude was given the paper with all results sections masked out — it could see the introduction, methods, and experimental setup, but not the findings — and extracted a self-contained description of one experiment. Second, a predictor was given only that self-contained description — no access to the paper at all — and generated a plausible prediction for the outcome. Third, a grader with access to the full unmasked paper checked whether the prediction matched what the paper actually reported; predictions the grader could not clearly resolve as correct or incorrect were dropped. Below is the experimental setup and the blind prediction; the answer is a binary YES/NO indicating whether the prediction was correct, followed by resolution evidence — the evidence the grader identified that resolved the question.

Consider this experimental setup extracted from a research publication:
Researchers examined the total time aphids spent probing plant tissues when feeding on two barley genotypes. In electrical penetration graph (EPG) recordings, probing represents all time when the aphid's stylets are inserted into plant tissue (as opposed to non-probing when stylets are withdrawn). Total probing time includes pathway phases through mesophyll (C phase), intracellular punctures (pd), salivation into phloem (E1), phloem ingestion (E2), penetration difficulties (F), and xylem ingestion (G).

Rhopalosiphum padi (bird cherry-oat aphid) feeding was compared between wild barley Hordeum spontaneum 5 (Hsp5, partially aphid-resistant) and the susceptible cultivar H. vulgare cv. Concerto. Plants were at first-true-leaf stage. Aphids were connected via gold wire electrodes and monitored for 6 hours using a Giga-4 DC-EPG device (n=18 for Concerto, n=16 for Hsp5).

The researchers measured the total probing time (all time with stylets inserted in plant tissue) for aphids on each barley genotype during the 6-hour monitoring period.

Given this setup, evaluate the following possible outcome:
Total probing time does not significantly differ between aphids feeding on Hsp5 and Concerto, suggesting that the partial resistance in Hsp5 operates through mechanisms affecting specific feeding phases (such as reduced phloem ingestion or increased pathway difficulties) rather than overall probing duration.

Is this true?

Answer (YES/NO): YES